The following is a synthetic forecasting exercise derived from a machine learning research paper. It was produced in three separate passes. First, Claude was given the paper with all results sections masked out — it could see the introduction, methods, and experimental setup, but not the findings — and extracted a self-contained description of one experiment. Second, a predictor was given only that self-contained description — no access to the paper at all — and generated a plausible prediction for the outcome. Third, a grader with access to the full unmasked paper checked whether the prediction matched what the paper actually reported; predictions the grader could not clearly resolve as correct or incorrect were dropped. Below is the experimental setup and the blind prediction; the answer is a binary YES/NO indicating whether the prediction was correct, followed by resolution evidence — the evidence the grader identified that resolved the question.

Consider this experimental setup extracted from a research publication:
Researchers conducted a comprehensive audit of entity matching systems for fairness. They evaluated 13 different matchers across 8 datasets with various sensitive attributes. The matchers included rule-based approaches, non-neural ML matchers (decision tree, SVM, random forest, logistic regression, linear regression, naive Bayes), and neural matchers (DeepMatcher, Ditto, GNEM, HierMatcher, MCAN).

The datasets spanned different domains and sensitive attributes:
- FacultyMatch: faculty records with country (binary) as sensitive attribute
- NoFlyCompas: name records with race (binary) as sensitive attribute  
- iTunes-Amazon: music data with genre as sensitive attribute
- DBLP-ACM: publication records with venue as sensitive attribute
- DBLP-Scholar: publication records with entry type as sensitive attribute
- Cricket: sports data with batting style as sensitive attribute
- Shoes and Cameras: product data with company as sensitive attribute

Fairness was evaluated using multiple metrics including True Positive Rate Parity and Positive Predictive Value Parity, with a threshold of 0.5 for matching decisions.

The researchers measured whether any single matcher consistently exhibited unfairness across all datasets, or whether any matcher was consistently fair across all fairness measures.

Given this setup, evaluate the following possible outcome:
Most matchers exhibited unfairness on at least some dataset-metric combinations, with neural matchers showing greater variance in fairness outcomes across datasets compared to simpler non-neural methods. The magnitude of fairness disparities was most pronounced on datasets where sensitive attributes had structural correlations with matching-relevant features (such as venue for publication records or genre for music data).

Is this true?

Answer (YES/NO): NO